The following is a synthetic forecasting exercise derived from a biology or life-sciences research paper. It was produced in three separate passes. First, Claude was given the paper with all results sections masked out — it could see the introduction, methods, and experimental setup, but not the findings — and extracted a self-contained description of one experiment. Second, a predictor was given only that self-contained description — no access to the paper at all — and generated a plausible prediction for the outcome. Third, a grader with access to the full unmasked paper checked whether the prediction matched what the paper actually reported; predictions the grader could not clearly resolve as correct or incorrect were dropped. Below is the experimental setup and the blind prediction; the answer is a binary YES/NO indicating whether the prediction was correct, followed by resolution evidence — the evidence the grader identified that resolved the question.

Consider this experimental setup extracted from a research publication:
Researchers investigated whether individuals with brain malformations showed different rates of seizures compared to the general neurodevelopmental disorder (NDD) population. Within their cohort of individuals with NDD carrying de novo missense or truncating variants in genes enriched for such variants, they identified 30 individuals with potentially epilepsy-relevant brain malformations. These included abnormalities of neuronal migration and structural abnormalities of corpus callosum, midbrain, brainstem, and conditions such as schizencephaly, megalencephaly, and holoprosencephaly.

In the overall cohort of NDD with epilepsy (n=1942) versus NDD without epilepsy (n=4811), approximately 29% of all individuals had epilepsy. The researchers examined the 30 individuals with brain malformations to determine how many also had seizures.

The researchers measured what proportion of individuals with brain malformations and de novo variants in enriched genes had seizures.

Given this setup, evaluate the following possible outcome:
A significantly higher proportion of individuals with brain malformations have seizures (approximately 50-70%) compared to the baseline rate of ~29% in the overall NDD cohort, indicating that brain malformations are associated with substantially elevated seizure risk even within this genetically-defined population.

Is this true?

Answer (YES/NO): NO